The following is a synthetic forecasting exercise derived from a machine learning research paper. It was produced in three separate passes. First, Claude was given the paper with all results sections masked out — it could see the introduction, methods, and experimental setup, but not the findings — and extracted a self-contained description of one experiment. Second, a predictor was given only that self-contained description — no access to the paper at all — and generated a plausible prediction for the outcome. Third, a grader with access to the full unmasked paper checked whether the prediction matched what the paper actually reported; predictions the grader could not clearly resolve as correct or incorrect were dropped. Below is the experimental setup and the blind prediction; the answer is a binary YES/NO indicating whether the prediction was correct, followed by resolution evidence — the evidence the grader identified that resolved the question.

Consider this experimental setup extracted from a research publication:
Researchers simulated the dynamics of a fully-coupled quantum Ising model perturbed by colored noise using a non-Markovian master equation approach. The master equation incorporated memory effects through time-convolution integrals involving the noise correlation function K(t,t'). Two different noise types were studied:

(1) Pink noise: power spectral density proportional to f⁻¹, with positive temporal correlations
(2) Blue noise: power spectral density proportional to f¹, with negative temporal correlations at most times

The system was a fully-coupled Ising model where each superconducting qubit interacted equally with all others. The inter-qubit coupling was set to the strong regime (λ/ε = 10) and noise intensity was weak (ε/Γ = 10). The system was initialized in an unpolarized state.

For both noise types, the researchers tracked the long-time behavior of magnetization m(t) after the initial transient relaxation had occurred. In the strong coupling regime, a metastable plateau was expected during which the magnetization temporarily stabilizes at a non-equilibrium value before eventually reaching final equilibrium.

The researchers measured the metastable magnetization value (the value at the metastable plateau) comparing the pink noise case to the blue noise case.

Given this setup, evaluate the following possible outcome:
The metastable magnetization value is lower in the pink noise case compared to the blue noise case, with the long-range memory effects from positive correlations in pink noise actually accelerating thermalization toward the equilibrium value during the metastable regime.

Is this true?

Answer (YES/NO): NO